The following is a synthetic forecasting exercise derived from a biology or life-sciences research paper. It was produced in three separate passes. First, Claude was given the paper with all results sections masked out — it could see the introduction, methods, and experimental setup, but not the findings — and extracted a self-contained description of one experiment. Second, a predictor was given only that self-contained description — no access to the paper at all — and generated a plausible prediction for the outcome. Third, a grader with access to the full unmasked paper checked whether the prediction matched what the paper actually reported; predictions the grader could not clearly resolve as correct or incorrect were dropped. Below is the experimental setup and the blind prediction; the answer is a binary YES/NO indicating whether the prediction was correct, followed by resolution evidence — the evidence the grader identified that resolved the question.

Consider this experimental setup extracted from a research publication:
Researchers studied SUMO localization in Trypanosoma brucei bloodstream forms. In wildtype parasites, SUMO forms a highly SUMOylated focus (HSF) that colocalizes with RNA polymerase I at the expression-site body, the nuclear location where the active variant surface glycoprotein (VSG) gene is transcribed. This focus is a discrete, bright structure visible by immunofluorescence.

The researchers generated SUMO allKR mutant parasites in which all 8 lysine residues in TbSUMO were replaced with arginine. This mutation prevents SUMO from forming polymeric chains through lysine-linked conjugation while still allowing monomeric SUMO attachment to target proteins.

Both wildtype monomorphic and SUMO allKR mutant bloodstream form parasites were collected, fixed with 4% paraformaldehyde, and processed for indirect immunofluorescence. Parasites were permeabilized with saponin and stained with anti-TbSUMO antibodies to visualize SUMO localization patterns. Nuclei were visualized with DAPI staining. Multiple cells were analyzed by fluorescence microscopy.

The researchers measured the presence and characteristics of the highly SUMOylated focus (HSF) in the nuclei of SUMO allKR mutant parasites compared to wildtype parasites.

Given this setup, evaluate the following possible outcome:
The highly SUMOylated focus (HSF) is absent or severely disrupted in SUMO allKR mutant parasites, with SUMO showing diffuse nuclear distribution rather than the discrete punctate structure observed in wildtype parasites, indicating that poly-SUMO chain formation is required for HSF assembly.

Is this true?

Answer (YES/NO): NO